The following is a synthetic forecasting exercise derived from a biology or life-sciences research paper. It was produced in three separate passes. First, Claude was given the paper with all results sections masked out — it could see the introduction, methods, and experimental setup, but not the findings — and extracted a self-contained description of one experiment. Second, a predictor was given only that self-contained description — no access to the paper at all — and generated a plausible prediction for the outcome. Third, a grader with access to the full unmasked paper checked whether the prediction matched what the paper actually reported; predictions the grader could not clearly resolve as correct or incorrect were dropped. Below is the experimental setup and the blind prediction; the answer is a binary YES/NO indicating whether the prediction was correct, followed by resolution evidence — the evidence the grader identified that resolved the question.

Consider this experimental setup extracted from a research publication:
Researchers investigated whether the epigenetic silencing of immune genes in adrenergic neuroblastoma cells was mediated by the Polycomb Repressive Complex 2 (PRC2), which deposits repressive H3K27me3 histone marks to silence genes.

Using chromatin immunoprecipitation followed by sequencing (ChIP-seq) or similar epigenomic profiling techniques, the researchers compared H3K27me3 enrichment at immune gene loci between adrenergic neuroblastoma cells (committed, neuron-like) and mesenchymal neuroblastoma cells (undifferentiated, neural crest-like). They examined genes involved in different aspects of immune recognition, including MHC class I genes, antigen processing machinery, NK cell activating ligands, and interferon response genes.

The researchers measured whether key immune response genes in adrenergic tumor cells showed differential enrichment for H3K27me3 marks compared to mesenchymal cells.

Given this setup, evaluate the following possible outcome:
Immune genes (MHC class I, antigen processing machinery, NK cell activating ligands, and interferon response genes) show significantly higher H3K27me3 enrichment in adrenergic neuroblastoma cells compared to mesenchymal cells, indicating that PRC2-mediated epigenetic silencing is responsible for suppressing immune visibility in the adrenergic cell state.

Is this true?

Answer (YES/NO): YES